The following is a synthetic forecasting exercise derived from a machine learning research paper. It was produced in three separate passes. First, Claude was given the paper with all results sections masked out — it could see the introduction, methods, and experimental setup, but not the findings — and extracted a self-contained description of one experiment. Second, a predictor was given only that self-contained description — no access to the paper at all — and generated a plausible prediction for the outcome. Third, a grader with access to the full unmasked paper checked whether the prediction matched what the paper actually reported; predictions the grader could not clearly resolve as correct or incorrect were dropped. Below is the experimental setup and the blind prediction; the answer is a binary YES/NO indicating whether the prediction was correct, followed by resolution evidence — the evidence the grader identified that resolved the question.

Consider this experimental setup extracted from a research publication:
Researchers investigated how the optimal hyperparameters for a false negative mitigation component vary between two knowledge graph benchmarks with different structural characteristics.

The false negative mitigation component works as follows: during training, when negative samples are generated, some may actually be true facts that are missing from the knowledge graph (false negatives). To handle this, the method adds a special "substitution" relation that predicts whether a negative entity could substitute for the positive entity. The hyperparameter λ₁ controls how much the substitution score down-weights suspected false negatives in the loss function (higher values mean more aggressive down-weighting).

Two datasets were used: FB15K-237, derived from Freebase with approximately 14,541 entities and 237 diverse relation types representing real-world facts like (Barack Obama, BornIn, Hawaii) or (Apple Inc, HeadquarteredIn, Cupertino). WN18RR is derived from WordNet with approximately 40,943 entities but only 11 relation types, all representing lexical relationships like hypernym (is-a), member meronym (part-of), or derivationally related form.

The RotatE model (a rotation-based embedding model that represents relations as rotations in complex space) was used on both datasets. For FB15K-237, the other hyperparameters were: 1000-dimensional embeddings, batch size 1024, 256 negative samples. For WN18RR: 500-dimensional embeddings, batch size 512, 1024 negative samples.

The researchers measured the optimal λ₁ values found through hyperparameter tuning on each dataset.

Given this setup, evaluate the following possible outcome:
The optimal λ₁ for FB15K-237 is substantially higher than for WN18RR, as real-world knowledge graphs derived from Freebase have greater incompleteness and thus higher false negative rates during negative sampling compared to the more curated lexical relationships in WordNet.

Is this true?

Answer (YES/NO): YES